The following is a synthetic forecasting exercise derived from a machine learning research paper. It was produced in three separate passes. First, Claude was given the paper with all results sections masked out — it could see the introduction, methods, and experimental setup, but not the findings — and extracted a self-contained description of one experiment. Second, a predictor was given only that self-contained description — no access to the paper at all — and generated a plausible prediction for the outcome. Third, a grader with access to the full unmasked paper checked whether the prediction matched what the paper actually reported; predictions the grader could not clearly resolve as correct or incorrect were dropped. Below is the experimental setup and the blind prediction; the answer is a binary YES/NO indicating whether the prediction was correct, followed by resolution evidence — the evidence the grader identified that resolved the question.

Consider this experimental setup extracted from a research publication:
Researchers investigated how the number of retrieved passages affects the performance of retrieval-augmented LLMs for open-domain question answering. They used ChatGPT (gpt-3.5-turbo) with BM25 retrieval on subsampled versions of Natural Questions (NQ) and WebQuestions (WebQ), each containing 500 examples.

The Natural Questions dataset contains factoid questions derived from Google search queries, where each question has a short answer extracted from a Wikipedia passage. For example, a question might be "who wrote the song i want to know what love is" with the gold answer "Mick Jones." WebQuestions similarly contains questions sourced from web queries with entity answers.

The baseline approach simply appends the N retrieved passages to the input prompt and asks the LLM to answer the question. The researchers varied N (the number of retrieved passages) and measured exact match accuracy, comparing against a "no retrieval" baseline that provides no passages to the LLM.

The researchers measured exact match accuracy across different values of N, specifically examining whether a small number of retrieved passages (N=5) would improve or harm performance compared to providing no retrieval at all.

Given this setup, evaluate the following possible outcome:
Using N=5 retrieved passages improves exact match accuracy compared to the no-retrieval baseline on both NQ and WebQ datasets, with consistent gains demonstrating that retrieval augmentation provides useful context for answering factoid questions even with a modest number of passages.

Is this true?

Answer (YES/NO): NO